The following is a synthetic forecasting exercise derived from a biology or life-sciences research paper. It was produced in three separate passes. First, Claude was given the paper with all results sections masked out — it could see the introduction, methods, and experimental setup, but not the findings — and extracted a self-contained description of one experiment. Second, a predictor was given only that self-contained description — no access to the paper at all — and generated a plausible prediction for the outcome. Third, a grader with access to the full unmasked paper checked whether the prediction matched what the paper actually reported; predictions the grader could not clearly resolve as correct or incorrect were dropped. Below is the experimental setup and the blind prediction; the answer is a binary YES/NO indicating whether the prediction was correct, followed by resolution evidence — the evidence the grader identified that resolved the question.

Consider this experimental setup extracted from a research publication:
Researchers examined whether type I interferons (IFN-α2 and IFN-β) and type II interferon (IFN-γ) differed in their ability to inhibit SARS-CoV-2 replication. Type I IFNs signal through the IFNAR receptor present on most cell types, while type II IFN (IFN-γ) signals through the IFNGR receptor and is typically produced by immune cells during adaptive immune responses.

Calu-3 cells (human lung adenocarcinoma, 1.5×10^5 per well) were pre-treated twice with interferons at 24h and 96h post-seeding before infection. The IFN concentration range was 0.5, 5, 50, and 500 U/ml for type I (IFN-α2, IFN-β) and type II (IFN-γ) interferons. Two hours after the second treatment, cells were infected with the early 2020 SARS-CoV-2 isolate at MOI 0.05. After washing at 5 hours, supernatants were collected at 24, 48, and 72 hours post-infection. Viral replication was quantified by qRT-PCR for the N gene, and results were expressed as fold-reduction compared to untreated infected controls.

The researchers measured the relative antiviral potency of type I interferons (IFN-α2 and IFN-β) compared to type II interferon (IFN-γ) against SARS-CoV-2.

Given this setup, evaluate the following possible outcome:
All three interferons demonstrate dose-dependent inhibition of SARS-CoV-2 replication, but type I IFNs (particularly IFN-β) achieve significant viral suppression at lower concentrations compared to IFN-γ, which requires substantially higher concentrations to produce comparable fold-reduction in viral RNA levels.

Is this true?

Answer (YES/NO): NO